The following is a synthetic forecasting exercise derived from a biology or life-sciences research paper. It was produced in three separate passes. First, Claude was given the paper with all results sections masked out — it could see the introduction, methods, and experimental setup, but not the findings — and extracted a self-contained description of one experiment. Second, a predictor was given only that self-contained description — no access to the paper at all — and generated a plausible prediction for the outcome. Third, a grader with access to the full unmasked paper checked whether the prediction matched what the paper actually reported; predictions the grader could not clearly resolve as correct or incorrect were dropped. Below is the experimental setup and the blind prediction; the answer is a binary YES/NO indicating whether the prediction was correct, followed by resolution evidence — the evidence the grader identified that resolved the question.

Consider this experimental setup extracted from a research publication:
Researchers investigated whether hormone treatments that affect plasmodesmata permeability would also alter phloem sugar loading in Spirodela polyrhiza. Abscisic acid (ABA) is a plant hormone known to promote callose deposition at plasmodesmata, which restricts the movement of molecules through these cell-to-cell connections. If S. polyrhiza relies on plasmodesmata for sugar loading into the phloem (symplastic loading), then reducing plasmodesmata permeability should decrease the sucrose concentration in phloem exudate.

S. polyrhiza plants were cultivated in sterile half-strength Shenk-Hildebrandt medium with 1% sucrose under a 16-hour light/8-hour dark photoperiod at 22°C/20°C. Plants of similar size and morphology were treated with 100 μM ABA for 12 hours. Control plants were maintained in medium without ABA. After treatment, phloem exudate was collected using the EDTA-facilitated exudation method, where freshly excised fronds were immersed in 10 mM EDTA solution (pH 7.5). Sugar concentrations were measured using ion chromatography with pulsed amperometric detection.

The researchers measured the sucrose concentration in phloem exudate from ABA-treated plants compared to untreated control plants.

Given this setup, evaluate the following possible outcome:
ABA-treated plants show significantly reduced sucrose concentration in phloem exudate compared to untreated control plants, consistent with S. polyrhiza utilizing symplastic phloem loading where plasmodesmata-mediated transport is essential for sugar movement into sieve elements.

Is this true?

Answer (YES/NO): YES